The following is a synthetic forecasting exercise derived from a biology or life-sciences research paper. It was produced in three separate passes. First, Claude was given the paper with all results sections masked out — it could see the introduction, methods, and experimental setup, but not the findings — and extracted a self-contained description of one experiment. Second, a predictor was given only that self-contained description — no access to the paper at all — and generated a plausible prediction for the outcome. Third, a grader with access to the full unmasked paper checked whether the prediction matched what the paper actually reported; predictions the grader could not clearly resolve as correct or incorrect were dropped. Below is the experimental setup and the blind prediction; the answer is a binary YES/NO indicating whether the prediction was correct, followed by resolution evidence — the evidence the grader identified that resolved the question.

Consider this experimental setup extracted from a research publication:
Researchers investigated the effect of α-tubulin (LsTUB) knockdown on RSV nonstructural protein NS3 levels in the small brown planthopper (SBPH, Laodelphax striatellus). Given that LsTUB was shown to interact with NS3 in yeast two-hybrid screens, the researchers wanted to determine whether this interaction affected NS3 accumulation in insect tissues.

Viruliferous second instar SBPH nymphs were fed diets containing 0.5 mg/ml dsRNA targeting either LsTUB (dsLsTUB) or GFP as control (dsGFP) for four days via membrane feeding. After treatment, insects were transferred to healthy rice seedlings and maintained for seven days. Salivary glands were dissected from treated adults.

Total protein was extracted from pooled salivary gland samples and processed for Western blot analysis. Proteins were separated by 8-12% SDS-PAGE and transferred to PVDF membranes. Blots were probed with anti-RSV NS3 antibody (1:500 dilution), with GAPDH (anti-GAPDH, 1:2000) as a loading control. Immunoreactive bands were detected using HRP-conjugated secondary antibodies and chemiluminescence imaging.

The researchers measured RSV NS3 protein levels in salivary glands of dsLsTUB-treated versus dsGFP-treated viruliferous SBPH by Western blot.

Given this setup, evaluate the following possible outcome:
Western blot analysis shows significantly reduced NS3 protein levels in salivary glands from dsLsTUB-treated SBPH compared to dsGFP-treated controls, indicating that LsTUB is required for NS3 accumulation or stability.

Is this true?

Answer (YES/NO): YES